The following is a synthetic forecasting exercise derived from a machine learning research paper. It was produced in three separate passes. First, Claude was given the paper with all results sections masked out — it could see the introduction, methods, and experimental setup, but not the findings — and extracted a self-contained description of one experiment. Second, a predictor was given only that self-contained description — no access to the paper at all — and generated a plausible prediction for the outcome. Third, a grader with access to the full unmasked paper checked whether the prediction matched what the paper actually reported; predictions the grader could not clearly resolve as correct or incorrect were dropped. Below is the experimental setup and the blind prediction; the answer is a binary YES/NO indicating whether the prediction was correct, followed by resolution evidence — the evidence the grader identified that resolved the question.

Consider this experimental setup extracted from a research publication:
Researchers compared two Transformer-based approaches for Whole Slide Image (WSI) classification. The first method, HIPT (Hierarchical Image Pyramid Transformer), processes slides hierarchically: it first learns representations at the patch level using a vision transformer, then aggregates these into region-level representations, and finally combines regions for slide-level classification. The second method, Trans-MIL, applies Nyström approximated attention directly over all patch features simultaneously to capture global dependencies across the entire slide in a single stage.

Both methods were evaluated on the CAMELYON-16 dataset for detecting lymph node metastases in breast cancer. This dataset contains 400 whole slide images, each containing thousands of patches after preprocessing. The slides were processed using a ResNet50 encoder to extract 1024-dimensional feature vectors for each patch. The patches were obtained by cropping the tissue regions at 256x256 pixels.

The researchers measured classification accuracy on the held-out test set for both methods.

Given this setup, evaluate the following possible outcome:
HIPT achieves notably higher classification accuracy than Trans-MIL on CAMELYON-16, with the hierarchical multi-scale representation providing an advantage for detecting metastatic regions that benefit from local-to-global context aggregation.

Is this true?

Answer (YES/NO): NO